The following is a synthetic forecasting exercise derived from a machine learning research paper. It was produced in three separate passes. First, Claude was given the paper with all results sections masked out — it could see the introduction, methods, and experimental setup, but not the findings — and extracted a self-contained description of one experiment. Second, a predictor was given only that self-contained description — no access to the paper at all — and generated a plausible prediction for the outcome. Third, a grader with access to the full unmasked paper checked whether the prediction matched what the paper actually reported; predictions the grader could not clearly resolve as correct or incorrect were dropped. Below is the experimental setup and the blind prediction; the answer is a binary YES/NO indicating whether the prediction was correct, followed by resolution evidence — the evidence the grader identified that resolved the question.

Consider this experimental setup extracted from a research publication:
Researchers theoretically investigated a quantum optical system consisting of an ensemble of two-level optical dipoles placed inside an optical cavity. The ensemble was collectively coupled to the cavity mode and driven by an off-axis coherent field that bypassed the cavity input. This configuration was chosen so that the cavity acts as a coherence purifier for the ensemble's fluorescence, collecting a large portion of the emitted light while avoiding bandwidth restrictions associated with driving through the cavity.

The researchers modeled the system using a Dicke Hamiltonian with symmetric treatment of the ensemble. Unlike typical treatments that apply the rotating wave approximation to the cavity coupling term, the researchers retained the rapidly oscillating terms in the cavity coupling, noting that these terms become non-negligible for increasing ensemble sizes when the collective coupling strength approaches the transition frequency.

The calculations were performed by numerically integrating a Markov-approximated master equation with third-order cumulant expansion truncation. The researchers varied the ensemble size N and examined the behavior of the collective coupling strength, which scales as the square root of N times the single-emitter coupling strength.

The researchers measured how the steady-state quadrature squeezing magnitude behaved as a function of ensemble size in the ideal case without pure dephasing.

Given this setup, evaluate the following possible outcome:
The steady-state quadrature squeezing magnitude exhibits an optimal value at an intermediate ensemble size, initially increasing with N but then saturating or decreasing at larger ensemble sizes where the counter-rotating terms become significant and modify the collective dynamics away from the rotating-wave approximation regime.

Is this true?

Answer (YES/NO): NO